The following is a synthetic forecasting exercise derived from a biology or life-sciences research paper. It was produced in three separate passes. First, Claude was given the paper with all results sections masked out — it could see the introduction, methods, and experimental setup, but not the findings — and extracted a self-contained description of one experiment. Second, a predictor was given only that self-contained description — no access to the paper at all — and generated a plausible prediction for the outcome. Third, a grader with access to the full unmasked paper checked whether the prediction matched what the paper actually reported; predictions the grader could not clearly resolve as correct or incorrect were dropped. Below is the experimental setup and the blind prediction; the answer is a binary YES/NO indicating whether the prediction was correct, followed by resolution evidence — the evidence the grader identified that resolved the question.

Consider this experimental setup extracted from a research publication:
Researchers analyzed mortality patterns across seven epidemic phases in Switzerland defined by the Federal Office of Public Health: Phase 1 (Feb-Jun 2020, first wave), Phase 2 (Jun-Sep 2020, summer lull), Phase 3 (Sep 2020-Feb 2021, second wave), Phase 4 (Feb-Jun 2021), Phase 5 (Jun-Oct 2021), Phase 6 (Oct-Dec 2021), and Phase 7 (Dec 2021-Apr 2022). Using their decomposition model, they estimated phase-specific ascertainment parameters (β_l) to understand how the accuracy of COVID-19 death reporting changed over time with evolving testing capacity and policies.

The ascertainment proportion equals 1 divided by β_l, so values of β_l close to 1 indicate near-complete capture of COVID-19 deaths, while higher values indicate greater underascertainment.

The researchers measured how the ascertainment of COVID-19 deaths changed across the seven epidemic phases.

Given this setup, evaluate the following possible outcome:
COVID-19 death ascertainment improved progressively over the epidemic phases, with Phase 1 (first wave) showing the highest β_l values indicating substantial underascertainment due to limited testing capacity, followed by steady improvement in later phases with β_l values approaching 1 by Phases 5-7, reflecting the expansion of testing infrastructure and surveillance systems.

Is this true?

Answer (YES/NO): NO